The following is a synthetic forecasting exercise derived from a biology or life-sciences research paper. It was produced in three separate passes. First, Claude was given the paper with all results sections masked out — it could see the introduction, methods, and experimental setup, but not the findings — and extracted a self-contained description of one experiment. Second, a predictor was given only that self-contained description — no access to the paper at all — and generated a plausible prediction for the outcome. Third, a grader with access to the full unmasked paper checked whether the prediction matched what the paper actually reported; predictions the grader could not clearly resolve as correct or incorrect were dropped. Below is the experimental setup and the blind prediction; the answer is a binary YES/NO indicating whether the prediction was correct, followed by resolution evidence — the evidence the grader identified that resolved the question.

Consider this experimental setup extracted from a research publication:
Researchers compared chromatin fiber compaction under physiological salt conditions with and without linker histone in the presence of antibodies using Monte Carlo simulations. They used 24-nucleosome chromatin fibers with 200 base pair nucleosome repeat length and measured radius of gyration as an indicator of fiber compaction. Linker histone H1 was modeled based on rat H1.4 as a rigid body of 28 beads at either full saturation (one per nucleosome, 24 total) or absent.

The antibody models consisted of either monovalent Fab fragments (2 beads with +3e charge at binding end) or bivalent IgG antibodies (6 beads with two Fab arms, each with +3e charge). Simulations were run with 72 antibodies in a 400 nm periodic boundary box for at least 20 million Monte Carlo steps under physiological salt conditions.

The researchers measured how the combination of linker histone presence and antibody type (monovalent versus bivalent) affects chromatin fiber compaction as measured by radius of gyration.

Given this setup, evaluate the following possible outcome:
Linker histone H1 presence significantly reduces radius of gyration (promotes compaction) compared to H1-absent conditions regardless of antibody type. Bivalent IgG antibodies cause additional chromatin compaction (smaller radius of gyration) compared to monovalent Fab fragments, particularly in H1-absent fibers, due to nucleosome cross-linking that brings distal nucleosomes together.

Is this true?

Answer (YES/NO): NO